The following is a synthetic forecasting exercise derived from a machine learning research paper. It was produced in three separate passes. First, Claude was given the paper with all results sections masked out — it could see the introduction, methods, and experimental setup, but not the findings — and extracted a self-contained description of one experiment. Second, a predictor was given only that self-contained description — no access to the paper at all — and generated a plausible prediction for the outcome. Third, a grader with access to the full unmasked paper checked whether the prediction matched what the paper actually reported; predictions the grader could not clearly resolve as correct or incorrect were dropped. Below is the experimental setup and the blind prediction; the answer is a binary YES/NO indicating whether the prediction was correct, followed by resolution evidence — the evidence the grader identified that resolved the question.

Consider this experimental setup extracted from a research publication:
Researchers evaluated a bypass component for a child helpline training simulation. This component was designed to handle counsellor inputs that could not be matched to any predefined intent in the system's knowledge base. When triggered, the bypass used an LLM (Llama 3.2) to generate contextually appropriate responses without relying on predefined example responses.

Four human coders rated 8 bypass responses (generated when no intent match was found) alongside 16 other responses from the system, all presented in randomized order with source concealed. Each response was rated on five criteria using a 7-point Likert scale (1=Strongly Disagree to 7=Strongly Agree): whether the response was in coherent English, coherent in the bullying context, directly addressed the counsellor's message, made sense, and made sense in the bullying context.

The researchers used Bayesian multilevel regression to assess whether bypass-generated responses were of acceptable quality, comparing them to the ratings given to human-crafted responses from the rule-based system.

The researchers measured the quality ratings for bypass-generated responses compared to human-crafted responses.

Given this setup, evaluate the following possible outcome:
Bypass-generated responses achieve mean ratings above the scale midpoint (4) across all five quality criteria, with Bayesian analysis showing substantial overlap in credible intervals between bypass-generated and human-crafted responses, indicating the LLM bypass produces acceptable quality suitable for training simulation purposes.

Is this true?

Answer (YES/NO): NO